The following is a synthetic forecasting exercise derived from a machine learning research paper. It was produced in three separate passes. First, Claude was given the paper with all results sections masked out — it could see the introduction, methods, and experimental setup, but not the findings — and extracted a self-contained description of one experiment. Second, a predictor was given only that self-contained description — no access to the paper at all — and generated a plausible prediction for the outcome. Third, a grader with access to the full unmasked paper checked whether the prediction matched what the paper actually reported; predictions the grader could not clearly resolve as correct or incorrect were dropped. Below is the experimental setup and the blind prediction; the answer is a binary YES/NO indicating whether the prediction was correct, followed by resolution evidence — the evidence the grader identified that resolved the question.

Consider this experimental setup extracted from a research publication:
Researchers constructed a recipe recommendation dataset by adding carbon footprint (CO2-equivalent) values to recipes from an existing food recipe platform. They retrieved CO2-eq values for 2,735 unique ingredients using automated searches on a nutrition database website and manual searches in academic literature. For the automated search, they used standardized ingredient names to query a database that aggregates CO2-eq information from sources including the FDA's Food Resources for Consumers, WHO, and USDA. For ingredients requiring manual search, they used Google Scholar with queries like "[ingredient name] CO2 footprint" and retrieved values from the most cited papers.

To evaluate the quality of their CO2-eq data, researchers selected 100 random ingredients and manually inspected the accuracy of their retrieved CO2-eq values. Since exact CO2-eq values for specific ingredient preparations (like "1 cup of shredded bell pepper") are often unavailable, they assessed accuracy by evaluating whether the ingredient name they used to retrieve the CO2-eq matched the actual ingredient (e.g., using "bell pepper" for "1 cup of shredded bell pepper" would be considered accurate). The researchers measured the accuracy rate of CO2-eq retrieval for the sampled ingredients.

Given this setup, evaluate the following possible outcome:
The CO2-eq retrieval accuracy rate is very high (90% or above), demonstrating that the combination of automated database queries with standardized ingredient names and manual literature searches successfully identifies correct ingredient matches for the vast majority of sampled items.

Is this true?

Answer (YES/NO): YES